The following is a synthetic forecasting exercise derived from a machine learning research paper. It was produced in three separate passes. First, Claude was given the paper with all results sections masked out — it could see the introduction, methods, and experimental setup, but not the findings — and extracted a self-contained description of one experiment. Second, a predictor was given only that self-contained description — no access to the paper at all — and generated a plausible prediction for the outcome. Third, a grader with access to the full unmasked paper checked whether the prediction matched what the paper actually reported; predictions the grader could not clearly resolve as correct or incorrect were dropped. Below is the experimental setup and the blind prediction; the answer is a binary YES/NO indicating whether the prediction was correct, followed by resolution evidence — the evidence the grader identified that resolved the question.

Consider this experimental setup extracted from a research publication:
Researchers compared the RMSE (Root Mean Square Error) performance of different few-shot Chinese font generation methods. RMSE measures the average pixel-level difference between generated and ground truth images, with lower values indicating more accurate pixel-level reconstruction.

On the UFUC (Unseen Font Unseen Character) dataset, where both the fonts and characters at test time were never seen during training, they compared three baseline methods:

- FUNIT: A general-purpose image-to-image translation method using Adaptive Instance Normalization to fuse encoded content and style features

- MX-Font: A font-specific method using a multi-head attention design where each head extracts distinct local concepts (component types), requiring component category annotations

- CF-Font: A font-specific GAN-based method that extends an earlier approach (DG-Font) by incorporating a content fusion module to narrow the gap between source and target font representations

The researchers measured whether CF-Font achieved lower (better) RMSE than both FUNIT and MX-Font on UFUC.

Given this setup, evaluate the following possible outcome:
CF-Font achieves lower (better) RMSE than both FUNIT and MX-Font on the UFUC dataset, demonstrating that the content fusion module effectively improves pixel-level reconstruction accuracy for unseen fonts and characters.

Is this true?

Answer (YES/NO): YES